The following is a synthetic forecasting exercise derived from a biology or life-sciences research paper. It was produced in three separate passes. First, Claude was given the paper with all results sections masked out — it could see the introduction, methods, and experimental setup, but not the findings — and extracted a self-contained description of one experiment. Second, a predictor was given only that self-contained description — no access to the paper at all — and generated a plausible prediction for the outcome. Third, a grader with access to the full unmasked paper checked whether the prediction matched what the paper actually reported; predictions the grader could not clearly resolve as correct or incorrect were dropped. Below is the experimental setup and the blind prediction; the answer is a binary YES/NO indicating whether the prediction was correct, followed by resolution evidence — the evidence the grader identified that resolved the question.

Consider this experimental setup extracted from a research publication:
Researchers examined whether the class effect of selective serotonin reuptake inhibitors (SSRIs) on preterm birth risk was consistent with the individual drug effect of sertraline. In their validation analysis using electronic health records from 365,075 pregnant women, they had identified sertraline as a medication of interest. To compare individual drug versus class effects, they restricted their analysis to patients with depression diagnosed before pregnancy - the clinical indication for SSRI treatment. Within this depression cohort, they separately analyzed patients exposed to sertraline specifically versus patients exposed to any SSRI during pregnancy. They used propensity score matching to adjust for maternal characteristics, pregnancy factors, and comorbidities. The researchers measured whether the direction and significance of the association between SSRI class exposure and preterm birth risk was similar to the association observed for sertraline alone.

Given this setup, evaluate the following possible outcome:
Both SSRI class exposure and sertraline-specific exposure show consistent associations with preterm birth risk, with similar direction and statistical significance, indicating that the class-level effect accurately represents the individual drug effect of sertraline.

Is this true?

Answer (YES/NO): YES